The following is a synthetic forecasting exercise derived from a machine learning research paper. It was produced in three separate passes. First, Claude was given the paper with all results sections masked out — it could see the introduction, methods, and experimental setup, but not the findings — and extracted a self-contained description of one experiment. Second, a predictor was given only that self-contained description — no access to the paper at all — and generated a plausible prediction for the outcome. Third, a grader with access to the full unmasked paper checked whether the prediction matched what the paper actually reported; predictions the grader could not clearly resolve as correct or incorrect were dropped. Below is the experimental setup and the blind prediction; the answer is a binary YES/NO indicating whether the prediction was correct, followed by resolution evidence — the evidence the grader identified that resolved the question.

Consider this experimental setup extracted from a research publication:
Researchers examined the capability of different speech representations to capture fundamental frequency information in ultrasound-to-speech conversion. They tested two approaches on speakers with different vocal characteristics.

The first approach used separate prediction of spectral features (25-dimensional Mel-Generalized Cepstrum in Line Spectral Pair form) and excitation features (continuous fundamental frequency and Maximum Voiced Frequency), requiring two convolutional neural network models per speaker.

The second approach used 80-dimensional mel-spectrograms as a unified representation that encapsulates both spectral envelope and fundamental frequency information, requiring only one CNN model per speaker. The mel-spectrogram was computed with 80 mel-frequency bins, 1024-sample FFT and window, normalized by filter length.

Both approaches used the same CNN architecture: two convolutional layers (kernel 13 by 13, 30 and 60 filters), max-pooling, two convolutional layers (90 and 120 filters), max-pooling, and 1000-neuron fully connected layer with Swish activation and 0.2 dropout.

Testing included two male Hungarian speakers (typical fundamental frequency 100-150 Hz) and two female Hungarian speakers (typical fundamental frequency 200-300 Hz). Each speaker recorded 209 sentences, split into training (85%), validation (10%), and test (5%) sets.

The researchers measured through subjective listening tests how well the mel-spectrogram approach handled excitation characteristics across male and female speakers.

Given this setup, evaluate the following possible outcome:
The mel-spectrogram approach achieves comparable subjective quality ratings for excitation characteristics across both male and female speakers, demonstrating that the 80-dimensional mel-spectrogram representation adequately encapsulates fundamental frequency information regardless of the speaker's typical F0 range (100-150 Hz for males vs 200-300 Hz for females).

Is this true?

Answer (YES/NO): NO